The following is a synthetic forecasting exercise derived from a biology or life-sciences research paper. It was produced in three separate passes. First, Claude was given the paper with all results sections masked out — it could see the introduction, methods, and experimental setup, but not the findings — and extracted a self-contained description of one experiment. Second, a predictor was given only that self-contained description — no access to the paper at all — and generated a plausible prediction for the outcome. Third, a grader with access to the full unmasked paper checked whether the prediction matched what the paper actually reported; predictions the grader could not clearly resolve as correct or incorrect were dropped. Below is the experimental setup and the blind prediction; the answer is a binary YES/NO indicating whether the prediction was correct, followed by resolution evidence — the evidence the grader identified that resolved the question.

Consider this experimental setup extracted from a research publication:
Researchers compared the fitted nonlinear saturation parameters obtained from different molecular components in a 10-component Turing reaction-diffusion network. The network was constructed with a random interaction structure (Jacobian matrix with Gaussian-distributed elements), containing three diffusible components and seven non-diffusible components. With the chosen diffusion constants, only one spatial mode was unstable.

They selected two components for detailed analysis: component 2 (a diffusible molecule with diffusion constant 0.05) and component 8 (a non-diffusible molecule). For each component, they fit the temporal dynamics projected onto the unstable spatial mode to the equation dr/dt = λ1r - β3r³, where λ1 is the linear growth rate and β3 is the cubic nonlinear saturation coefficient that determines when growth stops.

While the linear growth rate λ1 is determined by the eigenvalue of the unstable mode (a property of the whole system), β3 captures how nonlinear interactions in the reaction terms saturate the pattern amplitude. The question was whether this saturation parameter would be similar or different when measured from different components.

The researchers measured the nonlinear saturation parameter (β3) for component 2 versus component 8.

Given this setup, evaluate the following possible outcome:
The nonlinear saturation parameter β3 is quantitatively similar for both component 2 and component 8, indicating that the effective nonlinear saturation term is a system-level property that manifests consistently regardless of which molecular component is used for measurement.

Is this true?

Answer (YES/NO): NO